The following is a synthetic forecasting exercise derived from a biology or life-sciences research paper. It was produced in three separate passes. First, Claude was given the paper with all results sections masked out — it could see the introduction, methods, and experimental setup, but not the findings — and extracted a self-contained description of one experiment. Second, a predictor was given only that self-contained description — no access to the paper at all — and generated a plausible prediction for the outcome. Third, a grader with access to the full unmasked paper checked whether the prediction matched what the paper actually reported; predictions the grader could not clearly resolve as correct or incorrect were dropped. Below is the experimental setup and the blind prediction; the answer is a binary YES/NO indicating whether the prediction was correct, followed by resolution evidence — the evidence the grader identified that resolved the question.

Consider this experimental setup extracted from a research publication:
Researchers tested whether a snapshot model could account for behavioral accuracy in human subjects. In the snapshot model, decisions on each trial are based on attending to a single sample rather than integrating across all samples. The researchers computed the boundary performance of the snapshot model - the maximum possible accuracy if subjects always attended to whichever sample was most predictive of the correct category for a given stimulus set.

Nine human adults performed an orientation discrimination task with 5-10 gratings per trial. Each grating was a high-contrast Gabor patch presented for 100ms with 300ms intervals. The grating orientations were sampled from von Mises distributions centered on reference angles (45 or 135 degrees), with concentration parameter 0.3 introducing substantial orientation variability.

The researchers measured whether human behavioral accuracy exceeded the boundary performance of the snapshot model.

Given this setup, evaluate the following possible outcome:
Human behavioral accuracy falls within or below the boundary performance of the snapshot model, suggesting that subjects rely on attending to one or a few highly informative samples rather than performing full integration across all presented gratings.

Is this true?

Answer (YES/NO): NO